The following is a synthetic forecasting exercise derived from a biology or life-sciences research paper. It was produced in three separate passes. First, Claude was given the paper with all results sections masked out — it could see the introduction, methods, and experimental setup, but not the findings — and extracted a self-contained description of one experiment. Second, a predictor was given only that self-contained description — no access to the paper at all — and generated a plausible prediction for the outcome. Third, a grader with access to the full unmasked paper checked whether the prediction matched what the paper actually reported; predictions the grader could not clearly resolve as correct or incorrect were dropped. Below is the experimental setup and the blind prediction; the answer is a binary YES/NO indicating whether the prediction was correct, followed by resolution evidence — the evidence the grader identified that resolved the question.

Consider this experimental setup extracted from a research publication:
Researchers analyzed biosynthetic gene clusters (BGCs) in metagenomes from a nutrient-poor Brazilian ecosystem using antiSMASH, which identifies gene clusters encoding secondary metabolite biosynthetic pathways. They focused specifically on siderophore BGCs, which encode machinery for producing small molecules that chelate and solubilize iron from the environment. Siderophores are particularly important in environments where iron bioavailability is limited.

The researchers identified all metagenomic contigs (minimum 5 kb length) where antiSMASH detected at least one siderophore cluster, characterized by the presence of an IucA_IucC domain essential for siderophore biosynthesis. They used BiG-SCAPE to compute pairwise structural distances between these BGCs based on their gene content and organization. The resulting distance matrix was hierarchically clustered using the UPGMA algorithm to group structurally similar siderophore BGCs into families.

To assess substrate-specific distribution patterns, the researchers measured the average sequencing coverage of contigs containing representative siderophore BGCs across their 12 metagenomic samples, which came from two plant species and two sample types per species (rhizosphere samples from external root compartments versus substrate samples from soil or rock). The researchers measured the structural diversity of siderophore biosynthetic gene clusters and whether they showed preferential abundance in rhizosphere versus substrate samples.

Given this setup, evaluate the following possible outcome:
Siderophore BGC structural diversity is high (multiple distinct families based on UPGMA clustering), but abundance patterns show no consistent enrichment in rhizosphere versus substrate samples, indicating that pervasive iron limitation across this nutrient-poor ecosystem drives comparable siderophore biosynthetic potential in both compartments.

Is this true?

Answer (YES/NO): NO